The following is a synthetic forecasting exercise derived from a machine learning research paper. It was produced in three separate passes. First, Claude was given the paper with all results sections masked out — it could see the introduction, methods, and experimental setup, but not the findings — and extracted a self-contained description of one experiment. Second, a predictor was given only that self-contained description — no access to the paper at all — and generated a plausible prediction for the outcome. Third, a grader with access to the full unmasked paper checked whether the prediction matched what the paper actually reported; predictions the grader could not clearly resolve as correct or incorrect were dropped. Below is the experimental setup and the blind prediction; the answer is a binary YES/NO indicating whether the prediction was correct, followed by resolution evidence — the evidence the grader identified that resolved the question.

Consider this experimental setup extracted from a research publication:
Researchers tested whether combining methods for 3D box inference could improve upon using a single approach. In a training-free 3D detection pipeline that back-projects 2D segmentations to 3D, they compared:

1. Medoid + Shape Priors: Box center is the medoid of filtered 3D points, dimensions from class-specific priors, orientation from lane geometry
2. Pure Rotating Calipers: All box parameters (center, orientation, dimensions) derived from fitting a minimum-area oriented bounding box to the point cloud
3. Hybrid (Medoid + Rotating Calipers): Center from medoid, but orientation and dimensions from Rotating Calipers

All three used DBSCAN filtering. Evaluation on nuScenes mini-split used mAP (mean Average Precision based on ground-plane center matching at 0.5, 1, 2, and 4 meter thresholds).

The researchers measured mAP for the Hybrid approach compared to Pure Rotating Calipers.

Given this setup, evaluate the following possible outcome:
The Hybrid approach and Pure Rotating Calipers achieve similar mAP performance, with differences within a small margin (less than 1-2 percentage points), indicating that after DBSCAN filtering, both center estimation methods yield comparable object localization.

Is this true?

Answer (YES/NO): NO